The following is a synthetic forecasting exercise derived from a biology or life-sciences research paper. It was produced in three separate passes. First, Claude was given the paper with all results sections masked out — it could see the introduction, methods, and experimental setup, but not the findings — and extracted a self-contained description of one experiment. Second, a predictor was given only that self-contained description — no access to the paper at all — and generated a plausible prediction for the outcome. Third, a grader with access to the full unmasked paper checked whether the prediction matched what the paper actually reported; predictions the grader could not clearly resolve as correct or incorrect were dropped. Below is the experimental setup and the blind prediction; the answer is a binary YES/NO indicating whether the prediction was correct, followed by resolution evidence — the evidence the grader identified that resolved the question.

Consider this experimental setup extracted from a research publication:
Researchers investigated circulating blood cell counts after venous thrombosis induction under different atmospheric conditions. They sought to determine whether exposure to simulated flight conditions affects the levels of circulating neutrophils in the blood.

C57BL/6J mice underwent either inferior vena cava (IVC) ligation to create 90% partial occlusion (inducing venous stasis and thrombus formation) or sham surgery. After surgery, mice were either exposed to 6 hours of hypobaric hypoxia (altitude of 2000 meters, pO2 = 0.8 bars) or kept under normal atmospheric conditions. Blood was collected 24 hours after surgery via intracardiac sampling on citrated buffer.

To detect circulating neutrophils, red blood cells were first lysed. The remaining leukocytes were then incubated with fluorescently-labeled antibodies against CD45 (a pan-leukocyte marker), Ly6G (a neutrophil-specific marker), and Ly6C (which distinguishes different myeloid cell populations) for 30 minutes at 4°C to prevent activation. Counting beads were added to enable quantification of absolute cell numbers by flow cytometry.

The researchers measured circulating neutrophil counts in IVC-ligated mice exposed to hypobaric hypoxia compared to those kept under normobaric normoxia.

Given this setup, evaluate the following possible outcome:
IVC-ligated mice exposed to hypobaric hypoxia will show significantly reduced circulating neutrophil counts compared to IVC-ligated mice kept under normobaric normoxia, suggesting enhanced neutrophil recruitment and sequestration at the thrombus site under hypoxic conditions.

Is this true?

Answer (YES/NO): YES